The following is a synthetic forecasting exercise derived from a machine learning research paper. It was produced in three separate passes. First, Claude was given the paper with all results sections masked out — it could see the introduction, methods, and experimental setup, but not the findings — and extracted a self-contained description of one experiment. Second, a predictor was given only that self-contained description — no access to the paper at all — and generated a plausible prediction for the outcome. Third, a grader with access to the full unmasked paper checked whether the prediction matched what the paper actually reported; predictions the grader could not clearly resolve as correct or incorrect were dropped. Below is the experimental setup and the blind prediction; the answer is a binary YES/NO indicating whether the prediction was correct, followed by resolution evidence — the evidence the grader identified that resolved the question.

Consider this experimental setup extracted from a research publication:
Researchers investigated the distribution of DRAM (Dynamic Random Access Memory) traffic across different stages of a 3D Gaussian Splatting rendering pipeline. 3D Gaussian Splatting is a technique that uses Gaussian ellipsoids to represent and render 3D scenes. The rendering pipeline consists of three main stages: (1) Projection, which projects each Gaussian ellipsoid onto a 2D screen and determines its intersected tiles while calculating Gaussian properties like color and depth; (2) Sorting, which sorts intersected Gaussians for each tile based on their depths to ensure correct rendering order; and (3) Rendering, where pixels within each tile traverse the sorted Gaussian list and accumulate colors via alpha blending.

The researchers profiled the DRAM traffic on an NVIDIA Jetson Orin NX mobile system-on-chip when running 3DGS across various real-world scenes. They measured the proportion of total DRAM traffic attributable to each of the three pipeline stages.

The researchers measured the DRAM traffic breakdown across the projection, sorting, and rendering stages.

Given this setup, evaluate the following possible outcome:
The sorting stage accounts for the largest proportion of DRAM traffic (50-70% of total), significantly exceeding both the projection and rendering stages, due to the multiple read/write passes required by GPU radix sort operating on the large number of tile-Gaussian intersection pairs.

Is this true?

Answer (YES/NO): NO